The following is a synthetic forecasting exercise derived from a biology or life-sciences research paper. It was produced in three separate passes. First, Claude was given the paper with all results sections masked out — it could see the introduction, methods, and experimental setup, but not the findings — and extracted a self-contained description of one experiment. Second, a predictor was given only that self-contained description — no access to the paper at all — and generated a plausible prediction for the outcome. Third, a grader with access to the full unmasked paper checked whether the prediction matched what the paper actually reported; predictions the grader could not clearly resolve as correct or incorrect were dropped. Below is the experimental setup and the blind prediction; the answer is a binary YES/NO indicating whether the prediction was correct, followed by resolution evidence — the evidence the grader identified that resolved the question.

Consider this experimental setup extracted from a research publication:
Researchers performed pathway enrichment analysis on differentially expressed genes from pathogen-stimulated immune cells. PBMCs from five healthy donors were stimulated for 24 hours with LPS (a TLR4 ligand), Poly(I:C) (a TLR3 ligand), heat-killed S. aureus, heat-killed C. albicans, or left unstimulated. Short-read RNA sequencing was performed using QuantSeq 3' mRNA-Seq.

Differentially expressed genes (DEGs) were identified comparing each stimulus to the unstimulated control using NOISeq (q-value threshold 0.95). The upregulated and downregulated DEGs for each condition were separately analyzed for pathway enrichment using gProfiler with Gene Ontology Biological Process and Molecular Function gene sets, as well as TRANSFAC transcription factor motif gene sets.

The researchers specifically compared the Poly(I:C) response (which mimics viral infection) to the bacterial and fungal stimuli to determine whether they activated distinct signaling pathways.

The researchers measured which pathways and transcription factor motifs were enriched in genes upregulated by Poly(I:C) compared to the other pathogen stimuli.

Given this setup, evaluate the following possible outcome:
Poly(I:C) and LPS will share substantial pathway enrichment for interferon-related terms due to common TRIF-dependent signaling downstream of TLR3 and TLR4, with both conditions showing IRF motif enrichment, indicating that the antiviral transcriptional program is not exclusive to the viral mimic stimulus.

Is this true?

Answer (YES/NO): NO